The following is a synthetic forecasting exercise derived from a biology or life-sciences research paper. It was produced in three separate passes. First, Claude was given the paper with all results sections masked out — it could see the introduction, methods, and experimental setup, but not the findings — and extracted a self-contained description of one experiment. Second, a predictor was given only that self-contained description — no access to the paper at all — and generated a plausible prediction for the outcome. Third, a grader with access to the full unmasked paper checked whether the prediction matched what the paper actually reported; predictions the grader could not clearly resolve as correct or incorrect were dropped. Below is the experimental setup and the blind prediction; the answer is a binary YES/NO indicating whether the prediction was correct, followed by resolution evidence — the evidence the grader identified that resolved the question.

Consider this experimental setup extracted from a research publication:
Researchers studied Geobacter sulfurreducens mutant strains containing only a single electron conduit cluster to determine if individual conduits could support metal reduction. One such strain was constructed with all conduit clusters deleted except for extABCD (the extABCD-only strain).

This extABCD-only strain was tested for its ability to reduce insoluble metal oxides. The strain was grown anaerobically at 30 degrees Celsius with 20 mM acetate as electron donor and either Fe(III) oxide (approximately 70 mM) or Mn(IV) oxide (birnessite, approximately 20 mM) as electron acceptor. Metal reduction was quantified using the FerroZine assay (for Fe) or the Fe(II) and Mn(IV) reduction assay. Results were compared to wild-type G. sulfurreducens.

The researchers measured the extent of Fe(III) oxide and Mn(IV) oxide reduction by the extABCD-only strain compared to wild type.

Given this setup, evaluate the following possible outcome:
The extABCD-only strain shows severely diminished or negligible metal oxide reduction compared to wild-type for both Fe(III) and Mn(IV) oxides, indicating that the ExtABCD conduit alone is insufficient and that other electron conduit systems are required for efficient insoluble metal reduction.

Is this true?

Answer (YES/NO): YES